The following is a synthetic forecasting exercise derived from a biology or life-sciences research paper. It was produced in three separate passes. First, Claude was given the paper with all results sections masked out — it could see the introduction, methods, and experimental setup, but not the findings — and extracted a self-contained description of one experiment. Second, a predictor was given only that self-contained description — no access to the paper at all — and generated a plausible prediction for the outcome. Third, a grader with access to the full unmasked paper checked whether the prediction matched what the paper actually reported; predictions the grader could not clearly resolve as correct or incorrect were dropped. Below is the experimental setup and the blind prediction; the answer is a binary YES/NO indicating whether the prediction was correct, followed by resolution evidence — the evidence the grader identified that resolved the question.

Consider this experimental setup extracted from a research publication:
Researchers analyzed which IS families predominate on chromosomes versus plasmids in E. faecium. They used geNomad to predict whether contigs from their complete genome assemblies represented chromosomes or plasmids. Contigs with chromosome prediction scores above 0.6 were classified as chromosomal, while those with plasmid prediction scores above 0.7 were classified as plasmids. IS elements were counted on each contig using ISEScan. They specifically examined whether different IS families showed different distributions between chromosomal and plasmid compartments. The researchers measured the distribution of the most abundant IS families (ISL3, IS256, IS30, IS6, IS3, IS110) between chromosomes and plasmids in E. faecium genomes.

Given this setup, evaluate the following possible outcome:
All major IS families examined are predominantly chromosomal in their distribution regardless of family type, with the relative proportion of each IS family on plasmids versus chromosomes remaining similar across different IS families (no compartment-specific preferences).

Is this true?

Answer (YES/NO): NO